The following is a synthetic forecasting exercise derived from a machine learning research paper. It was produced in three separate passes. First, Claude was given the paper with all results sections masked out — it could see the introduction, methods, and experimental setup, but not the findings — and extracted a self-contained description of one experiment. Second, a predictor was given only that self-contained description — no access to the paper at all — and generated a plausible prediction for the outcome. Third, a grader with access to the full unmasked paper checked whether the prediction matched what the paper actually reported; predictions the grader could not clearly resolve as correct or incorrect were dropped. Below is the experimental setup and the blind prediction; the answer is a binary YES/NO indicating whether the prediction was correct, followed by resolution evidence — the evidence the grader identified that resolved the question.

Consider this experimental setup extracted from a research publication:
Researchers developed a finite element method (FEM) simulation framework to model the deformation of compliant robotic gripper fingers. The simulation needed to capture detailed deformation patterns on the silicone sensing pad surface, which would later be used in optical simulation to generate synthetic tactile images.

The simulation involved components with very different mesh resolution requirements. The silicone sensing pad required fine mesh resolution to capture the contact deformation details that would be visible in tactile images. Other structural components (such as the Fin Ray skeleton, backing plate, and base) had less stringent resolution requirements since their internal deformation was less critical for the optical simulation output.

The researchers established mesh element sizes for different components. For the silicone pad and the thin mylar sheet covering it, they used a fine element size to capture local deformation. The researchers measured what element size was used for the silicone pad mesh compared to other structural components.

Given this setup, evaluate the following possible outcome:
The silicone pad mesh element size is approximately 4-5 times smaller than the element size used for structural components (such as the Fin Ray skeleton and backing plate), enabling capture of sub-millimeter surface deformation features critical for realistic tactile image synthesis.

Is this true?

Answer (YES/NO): NO